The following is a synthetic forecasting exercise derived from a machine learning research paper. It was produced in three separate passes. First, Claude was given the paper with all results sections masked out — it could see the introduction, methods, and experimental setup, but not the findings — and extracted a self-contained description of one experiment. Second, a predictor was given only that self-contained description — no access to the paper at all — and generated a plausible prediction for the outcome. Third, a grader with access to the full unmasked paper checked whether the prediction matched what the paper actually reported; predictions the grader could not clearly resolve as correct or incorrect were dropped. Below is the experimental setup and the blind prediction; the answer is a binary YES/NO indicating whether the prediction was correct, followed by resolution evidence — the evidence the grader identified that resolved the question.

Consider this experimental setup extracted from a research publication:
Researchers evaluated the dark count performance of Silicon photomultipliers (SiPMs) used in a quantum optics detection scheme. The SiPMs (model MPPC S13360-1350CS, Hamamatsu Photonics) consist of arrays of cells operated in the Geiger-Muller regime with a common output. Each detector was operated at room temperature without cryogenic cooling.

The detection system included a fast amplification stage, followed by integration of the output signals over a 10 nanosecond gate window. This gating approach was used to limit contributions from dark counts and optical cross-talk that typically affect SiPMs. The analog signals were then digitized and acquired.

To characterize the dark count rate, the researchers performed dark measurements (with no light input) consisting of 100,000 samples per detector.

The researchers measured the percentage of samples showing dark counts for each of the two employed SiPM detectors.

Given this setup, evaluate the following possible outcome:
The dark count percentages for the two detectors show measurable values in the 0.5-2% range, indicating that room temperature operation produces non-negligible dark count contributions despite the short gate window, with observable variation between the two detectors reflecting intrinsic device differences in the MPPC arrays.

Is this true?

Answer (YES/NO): NO